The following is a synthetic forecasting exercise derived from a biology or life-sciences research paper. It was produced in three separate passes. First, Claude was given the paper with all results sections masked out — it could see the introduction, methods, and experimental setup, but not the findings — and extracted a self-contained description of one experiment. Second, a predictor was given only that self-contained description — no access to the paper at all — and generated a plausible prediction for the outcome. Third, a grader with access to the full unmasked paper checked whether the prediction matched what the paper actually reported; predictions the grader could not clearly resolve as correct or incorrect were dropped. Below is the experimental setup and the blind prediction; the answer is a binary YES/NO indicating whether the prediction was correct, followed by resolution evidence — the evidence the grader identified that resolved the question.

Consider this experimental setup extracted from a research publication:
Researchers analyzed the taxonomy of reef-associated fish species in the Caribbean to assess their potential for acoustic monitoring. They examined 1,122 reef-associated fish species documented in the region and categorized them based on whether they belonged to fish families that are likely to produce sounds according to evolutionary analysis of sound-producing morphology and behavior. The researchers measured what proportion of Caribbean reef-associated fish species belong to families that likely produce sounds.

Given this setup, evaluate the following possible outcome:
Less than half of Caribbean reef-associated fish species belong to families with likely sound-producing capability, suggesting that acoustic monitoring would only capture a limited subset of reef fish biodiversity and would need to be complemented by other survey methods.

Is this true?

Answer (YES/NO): NO